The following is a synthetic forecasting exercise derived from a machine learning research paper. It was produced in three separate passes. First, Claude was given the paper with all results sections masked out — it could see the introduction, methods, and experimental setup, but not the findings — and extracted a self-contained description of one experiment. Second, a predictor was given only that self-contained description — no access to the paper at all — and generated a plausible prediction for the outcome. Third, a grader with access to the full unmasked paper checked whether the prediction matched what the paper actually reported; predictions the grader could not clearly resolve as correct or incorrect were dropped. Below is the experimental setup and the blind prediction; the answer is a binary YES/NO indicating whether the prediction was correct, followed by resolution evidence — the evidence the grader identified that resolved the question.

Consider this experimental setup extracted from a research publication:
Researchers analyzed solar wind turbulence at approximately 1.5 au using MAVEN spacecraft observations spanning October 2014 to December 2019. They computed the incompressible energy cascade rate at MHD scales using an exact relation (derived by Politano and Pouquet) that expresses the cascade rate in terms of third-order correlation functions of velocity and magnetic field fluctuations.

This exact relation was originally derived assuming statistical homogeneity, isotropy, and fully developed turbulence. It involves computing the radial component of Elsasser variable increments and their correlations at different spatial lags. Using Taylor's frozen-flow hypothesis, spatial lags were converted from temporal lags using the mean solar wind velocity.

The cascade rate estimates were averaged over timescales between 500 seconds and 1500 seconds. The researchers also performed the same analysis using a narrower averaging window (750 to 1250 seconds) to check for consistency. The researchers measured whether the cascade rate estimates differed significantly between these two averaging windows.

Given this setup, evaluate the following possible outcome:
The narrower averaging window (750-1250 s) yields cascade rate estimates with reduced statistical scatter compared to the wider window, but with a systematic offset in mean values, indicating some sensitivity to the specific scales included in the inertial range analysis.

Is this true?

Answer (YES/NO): NO